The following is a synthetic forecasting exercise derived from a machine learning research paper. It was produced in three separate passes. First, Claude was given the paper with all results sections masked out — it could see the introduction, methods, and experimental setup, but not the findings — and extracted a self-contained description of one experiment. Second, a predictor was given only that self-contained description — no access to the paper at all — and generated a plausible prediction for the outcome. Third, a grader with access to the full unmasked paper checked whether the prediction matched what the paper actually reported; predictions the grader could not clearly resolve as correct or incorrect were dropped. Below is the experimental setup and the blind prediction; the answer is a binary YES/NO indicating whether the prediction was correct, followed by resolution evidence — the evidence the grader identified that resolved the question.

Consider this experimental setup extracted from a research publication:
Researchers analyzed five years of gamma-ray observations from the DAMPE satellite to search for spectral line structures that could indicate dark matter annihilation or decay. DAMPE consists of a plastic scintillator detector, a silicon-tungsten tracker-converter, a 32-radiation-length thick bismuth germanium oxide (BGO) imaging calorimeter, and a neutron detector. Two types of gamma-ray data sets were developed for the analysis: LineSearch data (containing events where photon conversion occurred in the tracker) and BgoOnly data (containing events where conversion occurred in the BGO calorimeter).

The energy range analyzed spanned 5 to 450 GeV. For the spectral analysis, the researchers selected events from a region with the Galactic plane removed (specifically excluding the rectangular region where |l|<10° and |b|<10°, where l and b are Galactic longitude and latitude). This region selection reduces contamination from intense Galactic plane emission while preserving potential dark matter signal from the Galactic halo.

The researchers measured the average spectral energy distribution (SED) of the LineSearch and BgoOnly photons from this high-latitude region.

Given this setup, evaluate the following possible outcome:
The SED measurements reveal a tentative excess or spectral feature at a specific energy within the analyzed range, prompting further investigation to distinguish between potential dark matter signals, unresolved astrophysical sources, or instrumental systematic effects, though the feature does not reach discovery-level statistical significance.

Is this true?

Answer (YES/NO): NO